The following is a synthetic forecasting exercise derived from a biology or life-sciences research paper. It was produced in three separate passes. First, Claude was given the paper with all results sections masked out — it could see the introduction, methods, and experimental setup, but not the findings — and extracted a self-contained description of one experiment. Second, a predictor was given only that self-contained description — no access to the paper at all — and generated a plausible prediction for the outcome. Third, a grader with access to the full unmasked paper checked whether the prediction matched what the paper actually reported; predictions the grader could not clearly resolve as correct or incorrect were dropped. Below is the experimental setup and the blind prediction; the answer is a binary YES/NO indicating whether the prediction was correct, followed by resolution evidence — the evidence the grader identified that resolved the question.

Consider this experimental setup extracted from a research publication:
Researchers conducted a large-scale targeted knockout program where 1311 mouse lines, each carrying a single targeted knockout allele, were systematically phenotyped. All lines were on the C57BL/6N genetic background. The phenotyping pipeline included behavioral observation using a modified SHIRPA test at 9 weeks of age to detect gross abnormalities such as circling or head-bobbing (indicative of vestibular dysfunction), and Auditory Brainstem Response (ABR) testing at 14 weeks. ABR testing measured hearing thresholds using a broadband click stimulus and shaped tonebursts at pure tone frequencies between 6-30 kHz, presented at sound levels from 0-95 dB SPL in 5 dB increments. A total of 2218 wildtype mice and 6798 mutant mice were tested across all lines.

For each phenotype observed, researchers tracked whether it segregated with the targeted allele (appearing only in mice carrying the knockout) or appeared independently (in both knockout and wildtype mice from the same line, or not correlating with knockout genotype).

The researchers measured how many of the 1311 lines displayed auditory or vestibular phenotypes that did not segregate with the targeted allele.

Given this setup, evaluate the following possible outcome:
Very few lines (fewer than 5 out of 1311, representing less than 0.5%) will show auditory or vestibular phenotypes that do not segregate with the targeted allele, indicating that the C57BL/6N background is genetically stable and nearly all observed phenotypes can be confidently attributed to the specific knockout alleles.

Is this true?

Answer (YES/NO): NO